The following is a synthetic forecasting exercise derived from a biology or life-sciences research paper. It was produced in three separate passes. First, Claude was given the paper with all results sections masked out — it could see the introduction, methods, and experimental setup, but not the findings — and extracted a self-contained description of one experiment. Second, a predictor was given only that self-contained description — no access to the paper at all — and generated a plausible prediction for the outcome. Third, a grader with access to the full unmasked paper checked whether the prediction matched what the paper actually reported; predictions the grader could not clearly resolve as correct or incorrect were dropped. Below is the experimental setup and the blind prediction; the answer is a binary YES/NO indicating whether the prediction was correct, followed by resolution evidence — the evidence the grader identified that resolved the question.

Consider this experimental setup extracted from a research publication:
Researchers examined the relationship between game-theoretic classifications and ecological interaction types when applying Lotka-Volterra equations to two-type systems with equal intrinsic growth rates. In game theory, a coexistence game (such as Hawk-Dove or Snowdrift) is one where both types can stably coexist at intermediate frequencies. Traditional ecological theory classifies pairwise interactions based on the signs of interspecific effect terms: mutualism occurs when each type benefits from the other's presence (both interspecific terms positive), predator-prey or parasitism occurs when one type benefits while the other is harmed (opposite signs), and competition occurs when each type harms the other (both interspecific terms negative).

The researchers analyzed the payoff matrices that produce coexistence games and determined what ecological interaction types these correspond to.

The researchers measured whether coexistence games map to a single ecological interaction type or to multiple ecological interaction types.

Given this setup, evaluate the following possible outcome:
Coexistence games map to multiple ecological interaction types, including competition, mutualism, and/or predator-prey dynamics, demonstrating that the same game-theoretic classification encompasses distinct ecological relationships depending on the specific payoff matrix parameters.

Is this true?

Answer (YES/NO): YES